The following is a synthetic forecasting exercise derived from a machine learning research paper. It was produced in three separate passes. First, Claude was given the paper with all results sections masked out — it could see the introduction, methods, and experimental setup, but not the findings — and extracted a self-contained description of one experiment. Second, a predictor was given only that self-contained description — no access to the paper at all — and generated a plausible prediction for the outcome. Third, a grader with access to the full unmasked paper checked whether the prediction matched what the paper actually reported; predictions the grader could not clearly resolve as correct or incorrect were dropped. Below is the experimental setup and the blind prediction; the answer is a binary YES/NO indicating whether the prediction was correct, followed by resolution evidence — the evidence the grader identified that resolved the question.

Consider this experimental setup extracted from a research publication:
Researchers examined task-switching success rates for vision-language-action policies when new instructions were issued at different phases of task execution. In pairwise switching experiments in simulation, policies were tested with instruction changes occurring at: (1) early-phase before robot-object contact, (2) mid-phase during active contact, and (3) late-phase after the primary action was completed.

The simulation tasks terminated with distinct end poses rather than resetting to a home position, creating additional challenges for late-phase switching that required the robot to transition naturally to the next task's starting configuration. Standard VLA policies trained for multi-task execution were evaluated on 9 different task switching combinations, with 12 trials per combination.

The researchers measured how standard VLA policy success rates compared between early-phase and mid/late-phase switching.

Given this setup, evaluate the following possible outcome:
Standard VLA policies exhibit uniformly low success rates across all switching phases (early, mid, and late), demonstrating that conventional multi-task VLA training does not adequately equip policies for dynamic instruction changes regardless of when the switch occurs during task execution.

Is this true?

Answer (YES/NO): NO